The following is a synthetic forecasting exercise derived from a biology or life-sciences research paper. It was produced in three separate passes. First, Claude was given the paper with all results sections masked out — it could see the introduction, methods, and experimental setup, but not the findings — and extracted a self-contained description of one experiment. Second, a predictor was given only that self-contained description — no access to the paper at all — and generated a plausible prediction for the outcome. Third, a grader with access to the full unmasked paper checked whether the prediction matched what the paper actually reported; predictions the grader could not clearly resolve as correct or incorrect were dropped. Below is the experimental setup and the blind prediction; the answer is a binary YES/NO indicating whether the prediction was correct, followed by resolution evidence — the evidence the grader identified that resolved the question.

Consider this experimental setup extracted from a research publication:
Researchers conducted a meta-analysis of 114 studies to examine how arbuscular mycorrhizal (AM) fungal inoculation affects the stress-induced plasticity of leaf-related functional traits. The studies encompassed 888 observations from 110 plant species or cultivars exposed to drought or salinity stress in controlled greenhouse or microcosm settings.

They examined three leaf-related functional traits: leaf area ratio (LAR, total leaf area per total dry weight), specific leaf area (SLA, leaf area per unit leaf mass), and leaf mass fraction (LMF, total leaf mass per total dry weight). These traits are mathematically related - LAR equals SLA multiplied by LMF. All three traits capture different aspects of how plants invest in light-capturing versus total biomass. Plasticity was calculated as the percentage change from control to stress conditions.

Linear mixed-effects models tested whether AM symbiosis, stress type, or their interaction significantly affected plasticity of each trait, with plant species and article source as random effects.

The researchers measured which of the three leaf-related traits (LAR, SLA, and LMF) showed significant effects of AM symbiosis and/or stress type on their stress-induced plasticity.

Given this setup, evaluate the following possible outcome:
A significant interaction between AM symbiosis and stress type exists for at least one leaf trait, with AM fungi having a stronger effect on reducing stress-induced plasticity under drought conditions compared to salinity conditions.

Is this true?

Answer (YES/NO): NO